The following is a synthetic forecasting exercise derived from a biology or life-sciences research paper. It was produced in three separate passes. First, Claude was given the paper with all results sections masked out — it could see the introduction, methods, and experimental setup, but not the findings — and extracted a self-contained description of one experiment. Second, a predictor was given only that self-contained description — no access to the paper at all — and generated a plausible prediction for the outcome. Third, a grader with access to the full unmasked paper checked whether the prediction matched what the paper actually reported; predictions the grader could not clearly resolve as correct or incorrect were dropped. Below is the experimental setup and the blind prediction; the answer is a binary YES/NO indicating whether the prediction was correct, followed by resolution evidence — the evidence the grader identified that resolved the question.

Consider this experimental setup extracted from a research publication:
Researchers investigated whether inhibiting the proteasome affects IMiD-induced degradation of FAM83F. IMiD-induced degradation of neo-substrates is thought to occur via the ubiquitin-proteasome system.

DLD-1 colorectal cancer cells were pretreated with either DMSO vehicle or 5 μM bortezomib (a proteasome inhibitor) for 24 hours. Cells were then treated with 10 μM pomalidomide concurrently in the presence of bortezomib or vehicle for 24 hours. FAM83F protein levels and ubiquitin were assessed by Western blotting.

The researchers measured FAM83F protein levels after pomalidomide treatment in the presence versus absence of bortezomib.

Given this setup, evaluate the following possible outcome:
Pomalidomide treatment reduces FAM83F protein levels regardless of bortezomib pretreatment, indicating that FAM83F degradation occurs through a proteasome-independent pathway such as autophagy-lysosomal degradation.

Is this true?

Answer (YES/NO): NO